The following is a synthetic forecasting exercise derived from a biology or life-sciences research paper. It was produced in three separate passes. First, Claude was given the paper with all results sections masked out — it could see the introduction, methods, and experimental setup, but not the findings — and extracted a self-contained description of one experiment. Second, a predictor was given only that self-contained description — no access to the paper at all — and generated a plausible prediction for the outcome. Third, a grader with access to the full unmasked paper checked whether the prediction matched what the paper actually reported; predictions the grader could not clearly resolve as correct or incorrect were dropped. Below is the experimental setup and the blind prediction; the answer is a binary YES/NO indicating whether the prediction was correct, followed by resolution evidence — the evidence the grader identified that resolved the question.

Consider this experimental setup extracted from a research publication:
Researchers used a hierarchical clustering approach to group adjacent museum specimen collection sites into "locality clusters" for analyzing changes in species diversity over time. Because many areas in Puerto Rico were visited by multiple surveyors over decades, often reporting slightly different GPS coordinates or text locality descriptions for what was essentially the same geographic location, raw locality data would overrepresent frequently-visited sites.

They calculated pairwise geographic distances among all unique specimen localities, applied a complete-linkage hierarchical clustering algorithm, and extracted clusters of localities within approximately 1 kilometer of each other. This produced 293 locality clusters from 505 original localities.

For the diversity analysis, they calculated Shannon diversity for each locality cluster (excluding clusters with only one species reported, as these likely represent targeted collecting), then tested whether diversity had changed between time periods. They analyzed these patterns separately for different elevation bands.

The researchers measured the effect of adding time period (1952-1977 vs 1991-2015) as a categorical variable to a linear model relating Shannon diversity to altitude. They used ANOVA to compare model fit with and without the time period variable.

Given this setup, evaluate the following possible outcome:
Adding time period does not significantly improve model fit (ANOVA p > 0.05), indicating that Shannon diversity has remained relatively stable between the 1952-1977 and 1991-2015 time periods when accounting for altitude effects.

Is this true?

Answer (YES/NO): YES